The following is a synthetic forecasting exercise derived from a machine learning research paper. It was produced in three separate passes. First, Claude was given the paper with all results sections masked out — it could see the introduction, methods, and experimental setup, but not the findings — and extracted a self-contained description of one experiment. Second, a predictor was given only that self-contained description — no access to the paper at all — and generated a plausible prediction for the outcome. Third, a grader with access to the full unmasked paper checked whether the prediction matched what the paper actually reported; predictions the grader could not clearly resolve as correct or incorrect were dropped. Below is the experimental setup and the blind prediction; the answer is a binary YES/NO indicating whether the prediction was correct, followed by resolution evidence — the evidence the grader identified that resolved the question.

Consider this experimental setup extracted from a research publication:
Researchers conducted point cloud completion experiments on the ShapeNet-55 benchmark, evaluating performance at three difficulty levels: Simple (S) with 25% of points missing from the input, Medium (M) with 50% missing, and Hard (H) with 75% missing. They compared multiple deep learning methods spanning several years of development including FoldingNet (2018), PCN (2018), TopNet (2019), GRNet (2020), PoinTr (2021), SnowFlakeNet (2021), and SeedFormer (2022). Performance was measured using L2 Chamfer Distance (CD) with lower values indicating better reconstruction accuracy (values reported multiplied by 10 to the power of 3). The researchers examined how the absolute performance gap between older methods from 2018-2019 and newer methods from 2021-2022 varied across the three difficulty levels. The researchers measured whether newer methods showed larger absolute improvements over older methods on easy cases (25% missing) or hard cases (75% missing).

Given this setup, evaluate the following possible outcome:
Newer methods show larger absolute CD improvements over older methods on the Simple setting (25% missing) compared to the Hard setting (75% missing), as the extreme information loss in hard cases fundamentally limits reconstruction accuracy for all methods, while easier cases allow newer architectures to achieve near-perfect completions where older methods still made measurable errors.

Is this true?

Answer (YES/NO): NO